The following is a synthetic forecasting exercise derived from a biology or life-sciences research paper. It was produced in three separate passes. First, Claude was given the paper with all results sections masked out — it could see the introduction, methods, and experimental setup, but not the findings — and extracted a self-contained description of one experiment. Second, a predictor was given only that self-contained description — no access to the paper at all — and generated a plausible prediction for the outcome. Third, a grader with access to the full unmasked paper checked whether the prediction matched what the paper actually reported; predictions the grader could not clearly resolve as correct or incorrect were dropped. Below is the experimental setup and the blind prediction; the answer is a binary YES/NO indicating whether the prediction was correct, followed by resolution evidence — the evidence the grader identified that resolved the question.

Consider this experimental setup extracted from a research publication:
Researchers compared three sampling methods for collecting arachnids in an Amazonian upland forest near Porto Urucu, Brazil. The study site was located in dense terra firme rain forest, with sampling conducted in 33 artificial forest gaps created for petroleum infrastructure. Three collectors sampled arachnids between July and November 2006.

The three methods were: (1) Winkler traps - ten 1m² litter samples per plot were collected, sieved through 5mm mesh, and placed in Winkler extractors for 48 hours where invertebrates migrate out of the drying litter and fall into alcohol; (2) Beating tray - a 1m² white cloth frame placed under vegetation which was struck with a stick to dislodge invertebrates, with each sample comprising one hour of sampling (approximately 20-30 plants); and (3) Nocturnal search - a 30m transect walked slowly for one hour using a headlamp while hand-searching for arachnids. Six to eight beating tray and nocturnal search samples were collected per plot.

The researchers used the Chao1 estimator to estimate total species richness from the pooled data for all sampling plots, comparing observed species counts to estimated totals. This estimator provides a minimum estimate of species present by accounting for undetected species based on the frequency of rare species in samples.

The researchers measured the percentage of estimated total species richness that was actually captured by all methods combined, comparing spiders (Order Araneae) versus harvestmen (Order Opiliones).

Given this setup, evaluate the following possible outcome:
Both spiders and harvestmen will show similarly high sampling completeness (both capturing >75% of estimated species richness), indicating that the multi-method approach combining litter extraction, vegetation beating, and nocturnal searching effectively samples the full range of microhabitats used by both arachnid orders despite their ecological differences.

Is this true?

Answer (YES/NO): NO